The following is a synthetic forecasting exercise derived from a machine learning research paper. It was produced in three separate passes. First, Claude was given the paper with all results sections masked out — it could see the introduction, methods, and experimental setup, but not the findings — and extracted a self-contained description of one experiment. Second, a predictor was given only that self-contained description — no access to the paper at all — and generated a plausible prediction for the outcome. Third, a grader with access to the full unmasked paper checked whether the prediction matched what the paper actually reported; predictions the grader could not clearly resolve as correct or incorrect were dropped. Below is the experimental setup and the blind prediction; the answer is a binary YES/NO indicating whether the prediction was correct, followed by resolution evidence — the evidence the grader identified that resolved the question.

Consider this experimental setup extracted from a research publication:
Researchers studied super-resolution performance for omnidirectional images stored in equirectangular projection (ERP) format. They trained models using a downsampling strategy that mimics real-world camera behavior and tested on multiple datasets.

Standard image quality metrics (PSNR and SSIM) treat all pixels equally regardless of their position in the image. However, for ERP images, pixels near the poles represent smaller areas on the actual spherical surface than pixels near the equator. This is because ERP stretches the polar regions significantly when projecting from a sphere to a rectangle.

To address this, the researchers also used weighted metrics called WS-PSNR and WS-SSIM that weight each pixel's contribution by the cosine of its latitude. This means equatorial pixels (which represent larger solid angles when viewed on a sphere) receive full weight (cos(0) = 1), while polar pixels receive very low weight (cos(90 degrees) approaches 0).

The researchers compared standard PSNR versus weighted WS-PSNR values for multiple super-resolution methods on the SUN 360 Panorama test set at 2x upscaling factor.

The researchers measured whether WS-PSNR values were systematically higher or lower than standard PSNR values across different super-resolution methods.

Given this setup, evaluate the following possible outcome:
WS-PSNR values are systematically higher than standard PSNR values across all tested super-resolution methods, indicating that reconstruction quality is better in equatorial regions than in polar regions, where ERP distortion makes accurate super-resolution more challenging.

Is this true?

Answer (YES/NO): YES